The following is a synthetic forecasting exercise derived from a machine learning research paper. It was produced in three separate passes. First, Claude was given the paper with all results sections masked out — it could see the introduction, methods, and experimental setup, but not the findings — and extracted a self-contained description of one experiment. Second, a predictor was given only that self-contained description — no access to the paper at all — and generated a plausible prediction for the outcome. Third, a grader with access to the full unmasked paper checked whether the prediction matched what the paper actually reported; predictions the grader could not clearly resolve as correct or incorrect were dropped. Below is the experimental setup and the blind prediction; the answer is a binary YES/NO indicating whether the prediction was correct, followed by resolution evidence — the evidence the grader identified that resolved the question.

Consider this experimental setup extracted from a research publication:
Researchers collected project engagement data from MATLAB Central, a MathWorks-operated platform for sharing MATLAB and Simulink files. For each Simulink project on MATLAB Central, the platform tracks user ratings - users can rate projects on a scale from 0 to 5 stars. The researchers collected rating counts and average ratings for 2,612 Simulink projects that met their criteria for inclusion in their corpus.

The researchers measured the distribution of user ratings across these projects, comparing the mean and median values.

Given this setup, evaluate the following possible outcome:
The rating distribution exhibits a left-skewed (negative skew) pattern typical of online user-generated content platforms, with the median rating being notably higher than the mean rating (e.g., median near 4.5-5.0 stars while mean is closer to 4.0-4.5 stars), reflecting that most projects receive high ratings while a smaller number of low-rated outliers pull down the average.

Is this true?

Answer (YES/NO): NO